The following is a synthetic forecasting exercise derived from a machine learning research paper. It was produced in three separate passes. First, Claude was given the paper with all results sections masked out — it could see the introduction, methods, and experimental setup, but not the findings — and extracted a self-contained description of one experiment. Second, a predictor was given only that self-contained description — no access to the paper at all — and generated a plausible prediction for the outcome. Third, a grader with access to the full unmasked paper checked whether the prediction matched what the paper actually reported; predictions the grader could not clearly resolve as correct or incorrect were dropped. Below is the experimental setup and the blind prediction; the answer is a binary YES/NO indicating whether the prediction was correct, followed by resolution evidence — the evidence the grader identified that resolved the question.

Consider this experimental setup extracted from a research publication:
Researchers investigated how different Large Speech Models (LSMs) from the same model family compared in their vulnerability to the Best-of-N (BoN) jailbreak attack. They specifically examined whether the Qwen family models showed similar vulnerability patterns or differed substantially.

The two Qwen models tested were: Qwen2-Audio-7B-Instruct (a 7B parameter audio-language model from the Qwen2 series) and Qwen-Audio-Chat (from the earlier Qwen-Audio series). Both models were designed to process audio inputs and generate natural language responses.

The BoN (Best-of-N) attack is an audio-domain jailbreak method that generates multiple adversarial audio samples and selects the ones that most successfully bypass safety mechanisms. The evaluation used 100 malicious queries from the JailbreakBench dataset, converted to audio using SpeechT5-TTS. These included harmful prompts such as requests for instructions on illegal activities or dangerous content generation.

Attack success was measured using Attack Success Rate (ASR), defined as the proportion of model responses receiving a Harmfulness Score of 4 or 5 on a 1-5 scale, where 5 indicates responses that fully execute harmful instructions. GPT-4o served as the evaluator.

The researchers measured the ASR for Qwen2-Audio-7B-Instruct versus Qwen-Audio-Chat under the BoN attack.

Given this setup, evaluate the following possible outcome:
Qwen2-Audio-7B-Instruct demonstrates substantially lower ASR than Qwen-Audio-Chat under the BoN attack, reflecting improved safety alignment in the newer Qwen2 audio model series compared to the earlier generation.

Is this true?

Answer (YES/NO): YES